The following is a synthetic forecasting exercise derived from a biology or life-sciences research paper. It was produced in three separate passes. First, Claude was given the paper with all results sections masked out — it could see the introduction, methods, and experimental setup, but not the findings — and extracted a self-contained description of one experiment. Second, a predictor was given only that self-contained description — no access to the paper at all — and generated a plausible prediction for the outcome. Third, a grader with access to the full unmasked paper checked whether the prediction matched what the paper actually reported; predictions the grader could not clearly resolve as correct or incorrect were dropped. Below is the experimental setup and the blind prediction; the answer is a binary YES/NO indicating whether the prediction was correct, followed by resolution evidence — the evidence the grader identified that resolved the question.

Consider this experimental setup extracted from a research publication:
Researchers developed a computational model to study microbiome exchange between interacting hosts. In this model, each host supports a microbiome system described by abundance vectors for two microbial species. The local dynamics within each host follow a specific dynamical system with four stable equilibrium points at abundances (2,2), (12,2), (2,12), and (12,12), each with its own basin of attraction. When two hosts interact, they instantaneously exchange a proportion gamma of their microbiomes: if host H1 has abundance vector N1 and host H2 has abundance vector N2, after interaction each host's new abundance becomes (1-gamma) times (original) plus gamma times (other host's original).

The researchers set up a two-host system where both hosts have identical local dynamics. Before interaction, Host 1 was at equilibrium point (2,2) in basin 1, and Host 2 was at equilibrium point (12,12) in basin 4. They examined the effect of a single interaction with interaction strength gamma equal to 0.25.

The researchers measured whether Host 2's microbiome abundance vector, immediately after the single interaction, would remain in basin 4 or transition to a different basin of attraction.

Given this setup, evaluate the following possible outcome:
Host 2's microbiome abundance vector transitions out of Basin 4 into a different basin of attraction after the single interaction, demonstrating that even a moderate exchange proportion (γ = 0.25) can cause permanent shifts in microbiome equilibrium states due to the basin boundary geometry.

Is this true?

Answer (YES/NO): YES